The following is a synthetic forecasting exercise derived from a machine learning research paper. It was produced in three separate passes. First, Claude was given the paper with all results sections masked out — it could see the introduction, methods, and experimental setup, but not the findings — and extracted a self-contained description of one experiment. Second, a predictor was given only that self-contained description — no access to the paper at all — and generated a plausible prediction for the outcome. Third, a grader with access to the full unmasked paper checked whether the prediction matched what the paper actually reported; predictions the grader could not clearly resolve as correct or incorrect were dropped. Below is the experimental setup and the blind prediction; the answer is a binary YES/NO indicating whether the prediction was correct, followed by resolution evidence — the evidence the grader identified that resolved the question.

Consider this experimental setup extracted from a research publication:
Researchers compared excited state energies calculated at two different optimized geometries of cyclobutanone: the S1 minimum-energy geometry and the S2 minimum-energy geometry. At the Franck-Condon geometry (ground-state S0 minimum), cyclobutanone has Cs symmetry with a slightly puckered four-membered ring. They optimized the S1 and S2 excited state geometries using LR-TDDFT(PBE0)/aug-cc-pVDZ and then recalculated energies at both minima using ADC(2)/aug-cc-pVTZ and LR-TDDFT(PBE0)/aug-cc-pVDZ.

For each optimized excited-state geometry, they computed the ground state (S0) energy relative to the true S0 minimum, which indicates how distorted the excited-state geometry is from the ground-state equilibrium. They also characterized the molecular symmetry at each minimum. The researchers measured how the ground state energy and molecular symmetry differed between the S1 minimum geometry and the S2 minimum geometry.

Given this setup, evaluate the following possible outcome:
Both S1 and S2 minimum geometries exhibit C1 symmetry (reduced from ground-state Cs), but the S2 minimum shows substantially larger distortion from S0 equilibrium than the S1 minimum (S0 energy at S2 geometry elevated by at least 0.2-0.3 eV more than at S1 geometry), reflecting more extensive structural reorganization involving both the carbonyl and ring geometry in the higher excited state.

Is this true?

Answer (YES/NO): NO